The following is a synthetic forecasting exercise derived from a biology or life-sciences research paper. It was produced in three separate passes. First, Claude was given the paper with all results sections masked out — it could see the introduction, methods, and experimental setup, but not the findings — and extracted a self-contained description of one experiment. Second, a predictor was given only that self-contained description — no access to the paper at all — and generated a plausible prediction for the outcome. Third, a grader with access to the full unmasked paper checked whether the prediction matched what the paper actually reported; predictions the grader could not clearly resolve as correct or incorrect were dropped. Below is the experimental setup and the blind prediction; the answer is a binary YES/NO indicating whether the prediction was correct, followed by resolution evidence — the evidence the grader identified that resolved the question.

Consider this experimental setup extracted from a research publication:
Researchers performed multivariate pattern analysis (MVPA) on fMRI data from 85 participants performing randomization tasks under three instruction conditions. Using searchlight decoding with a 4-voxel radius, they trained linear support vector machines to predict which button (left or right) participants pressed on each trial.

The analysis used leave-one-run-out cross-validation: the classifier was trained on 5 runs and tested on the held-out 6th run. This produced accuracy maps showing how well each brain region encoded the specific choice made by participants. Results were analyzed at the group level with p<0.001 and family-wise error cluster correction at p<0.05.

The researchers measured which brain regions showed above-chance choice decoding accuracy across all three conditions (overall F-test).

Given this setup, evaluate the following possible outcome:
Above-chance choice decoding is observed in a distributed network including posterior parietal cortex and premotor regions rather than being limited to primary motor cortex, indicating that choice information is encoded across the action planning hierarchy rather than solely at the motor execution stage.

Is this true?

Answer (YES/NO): NO